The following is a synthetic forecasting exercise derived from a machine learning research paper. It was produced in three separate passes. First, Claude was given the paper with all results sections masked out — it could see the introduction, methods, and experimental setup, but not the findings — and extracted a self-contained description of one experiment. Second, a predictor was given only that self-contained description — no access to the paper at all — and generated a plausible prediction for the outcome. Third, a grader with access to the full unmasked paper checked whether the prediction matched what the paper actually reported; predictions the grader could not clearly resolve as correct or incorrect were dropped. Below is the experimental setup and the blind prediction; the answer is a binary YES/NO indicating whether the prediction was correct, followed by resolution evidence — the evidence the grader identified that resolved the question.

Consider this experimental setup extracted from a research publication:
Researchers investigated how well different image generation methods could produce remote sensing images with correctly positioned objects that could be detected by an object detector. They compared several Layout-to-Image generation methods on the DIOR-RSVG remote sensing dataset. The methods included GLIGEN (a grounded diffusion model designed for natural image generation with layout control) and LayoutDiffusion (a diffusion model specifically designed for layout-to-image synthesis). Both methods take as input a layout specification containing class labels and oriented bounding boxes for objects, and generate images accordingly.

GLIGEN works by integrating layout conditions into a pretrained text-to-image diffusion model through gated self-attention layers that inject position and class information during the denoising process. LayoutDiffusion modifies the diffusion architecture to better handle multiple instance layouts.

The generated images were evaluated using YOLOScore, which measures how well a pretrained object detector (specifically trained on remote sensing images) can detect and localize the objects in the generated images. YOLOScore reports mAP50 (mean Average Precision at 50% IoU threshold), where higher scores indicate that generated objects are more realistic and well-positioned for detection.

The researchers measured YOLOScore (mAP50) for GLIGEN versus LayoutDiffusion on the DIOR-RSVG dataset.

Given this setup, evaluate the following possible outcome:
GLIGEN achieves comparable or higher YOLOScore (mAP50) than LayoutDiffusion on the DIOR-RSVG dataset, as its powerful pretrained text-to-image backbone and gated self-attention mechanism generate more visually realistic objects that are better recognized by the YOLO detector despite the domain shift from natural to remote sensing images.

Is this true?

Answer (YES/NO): NO